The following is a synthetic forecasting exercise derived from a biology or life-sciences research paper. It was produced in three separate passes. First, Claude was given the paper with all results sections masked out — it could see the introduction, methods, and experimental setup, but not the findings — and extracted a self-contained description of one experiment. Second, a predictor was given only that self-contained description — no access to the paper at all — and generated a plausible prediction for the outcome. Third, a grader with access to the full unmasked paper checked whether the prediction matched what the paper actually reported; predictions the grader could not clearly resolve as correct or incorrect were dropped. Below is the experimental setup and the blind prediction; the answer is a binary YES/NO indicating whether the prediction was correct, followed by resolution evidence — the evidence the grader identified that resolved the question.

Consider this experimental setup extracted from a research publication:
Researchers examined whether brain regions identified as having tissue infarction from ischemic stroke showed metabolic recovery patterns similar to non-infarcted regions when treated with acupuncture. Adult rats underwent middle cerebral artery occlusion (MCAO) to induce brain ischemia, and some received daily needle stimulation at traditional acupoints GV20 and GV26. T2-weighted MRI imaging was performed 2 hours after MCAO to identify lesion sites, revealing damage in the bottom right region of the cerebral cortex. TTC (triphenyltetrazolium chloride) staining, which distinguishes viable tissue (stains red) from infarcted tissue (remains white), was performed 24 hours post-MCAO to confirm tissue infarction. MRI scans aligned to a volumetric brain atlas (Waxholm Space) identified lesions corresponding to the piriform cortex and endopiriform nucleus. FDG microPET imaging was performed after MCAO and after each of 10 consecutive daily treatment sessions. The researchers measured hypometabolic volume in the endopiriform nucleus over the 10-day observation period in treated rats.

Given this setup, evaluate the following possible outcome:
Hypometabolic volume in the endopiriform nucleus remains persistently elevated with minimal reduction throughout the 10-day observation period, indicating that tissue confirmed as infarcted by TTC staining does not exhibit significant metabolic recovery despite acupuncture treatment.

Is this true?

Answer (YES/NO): YES